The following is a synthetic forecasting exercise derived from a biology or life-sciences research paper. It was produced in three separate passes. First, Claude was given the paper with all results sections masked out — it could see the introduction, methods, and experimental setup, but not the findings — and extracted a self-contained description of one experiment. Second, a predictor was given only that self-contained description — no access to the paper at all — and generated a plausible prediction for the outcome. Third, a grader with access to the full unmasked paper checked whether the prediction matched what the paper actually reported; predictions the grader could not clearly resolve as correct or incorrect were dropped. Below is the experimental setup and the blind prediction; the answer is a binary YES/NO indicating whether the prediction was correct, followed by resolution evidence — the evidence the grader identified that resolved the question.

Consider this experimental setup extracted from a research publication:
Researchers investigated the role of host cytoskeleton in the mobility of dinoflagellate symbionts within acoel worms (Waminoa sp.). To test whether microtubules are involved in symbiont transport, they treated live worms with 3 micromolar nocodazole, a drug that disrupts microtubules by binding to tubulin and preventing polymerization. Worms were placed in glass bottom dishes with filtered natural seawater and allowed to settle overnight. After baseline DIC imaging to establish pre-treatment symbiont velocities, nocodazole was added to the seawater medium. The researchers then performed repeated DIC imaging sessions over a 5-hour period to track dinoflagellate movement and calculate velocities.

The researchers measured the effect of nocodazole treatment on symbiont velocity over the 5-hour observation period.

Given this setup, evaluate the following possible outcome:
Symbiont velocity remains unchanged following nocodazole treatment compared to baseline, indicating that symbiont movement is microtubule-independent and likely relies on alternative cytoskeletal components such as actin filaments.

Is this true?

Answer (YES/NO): YES